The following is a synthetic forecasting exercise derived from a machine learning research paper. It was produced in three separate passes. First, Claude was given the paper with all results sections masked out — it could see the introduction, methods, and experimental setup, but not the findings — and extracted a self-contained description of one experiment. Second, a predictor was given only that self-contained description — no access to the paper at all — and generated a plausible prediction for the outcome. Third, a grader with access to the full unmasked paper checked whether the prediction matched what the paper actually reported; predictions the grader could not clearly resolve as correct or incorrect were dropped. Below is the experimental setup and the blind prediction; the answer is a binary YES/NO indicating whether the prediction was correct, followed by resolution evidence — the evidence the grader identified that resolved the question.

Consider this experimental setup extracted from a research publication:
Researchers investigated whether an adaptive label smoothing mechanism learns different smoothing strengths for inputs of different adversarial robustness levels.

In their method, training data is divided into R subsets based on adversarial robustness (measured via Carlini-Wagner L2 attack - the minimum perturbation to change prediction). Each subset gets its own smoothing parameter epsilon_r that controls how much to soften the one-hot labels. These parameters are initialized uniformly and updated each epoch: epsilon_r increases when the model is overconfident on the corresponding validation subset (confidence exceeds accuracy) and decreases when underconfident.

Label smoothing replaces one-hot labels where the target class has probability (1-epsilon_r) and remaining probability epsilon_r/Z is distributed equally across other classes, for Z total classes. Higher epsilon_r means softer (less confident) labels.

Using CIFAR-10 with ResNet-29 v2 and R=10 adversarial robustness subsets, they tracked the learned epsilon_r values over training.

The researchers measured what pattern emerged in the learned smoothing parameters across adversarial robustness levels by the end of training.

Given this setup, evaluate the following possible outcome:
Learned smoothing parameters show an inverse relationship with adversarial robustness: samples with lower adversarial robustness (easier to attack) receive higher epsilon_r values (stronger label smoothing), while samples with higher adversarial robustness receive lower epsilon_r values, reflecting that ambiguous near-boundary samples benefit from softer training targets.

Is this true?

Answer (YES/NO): YES